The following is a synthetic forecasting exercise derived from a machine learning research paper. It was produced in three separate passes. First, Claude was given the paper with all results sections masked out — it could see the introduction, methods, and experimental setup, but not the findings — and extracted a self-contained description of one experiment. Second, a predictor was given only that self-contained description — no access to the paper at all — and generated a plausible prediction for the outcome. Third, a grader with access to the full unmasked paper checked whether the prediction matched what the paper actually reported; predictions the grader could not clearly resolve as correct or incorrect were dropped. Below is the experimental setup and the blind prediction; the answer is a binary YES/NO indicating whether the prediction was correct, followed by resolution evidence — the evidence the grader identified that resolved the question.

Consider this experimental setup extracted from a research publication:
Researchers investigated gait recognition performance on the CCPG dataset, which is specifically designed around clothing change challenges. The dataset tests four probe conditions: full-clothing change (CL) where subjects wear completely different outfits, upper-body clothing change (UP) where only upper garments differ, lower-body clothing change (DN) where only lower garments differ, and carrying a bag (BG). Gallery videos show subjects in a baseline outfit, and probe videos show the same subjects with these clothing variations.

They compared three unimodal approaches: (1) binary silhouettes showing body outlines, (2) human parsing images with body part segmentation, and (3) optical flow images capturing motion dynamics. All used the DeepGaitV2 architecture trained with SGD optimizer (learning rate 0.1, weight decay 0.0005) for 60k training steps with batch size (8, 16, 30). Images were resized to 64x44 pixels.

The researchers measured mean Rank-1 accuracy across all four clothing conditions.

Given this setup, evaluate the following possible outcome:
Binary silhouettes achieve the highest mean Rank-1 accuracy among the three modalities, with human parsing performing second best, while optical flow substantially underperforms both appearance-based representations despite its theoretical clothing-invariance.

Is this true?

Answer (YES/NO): NO